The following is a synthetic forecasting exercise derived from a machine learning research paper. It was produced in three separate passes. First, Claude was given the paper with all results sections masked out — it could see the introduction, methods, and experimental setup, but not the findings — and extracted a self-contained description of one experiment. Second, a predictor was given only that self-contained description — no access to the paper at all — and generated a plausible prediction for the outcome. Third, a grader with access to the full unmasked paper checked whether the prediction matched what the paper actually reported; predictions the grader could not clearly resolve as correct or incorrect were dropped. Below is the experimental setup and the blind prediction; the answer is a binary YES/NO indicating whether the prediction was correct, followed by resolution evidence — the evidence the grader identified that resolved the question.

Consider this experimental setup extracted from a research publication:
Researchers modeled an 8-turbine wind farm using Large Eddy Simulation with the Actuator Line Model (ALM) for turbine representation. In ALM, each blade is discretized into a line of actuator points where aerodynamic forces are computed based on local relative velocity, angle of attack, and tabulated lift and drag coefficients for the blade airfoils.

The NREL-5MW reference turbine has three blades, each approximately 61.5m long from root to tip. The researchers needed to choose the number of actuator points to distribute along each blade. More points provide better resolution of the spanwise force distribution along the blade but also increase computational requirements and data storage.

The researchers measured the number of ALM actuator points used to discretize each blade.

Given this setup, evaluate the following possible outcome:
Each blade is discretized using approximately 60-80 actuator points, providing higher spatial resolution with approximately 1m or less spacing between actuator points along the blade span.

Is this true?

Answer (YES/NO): NO